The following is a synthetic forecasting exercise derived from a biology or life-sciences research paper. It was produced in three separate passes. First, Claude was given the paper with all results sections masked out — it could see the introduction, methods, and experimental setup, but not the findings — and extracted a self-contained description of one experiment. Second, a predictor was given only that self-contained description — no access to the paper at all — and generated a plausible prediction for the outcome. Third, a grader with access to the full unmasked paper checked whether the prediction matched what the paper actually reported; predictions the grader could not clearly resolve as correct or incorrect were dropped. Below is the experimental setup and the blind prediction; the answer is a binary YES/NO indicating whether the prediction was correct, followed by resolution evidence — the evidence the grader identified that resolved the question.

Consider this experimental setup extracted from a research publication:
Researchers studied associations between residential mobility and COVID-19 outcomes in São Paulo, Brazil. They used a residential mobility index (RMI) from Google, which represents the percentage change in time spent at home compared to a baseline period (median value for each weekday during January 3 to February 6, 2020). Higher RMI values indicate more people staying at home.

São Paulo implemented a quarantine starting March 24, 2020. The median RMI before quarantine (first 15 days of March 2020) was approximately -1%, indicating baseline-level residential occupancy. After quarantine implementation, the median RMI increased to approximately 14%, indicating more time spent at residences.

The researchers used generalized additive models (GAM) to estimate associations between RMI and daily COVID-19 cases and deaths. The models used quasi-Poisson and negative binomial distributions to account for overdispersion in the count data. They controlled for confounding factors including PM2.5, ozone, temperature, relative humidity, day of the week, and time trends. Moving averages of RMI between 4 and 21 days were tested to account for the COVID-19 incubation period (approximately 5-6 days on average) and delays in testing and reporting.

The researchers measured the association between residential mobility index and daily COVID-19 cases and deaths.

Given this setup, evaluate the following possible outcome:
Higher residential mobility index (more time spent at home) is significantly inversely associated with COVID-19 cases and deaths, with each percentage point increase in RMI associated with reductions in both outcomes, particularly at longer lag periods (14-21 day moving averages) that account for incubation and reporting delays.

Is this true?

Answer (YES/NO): NO